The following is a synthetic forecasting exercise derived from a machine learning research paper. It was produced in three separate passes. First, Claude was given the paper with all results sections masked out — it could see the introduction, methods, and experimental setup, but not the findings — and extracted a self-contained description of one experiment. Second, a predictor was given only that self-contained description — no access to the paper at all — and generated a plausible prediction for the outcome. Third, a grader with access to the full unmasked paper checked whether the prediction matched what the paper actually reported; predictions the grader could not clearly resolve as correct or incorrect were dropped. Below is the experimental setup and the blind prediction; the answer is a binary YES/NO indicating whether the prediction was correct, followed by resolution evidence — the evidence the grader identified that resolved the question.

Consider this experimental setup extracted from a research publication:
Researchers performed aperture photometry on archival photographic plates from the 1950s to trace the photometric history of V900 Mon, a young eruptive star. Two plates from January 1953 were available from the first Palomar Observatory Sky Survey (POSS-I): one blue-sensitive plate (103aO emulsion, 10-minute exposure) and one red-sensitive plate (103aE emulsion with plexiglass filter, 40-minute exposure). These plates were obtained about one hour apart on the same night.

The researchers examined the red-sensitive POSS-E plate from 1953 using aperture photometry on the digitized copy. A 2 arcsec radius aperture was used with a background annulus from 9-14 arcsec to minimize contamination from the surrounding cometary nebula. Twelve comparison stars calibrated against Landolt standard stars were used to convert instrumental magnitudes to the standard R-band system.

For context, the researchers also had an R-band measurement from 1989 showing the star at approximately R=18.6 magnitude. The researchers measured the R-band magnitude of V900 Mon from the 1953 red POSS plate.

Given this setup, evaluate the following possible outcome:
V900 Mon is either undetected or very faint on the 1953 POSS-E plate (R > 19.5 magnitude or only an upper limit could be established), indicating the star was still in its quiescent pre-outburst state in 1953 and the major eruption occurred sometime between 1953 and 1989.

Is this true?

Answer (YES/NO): NO